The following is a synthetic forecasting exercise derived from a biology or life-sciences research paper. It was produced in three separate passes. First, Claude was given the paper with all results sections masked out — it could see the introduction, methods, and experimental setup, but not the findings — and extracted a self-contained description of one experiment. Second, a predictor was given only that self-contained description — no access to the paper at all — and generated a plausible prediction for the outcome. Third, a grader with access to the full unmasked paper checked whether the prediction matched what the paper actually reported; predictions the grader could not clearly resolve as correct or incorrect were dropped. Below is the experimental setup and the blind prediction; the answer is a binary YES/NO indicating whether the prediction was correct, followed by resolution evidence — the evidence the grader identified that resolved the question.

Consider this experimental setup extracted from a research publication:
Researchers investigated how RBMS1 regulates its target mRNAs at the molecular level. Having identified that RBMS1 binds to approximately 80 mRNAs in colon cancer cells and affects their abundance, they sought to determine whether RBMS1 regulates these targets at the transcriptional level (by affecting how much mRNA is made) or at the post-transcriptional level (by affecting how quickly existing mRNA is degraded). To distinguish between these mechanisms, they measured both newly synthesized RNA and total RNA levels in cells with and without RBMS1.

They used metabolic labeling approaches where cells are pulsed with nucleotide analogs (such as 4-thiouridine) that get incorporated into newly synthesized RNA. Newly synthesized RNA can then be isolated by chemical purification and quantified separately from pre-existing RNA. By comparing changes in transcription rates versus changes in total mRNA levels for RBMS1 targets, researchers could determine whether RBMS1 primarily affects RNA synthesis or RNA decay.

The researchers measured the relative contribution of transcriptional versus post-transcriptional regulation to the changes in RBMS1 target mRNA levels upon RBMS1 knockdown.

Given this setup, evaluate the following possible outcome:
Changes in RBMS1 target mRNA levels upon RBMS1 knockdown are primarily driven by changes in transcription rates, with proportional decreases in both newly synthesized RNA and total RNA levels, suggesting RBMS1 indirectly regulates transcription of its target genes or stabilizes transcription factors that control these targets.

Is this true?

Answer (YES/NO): NO